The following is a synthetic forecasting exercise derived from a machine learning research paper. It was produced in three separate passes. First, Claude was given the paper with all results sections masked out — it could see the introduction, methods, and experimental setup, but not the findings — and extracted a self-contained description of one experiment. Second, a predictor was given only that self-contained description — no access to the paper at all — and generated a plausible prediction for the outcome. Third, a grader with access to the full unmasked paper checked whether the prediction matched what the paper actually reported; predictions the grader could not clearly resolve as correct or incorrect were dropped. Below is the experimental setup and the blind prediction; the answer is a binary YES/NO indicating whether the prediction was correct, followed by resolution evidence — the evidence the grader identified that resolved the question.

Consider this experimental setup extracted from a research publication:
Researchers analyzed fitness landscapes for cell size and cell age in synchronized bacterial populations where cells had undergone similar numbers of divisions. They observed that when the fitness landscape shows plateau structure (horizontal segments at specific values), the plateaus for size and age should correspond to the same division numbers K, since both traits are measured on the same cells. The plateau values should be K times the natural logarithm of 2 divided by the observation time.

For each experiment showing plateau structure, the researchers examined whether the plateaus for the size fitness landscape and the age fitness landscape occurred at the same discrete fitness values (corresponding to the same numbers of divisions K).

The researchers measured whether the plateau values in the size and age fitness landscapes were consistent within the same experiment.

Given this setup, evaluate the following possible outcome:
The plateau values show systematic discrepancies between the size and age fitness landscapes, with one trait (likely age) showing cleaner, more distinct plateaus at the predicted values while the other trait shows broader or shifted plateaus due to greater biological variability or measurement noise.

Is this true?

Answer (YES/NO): NO